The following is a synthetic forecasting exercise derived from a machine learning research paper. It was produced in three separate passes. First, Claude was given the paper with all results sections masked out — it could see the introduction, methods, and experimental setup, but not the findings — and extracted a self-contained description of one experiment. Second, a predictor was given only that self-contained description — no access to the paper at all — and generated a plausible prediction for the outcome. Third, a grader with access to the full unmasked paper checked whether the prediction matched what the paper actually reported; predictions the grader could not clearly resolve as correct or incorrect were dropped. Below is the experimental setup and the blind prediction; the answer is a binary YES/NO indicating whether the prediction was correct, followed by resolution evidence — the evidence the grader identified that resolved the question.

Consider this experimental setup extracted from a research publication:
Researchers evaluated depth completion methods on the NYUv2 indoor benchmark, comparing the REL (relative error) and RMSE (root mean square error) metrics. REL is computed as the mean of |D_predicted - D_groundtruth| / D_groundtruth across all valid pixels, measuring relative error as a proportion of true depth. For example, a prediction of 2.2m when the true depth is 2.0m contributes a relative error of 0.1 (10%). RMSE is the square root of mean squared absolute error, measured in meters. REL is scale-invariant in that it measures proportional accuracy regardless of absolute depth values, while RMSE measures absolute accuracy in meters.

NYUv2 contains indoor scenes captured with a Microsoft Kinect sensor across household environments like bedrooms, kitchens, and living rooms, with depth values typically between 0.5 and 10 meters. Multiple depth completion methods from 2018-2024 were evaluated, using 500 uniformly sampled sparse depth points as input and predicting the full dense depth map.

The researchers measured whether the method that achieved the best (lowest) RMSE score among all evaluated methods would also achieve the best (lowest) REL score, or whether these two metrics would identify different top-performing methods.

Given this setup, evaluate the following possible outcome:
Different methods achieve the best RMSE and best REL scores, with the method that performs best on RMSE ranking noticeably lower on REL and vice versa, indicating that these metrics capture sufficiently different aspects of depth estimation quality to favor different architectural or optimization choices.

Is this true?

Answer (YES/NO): NO